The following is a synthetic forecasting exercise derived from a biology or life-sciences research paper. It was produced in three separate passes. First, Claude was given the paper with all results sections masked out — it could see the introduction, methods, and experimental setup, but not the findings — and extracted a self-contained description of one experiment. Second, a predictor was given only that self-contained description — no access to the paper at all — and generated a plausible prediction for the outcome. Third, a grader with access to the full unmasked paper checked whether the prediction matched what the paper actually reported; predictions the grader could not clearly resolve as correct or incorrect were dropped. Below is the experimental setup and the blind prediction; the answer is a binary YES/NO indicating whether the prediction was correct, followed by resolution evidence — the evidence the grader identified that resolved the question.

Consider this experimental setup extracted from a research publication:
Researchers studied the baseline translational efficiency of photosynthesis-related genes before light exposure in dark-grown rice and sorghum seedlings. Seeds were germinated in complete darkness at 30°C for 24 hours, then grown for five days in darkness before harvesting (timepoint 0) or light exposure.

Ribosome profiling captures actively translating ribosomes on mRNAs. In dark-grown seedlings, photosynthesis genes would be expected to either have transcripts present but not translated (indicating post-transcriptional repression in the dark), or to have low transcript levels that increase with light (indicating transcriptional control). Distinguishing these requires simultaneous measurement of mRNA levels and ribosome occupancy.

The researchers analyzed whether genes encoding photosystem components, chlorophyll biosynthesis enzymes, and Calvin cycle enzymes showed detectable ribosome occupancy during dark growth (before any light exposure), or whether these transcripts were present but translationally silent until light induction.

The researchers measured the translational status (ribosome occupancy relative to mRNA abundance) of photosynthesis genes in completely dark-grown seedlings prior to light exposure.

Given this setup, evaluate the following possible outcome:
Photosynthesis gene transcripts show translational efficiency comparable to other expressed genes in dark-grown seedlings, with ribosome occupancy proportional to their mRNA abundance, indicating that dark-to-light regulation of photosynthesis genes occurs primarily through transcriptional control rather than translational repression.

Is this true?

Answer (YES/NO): NO